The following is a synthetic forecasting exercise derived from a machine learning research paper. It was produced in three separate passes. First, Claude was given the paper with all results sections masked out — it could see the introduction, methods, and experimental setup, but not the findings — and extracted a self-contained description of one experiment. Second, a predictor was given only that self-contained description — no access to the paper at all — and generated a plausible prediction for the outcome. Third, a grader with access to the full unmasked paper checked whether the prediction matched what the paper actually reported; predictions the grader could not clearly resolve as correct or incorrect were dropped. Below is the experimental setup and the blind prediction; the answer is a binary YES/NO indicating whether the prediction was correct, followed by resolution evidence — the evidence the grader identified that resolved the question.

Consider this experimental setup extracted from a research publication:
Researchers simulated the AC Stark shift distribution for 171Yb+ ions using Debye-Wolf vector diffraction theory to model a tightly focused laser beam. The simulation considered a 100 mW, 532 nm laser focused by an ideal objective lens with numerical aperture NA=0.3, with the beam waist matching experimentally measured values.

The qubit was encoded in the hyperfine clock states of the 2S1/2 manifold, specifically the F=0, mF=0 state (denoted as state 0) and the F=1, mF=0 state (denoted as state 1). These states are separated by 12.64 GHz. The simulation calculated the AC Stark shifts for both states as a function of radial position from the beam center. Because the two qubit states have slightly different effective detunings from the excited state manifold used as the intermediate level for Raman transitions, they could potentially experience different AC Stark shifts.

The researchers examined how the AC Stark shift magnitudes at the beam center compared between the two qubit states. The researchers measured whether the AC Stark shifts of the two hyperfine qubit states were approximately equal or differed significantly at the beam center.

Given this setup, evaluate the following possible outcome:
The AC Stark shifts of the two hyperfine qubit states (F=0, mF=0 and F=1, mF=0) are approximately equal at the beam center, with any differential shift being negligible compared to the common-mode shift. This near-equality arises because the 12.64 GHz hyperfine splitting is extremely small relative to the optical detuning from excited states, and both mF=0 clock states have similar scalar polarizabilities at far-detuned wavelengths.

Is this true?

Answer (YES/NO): NO